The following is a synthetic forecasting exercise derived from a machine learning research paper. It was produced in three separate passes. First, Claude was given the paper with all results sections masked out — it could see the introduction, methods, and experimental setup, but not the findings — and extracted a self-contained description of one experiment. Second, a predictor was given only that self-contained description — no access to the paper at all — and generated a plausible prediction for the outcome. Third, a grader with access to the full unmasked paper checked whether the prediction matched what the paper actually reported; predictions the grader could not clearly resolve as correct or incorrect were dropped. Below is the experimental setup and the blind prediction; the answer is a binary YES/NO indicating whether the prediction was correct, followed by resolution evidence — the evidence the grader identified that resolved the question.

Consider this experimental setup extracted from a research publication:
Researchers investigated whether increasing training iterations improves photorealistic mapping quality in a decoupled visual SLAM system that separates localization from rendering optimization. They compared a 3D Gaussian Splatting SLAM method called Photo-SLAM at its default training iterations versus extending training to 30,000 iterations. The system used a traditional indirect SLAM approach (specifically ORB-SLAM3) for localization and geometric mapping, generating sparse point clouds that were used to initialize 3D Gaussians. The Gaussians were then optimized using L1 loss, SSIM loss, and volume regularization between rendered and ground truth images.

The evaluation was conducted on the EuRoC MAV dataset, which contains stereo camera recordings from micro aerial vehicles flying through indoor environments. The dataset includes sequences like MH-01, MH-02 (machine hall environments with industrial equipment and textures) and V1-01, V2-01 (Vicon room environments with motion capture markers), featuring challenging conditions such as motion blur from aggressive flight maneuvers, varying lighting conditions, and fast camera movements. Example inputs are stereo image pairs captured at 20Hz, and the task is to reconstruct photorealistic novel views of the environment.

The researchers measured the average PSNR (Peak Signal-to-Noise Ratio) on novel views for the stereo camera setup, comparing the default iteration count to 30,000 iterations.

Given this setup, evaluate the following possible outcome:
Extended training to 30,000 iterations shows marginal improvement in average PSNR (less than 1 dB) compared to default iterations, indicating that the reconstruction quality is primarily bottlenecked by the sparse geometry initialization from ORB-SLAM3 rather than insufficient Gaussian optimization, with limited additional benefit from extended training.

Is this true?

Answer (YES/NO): NO